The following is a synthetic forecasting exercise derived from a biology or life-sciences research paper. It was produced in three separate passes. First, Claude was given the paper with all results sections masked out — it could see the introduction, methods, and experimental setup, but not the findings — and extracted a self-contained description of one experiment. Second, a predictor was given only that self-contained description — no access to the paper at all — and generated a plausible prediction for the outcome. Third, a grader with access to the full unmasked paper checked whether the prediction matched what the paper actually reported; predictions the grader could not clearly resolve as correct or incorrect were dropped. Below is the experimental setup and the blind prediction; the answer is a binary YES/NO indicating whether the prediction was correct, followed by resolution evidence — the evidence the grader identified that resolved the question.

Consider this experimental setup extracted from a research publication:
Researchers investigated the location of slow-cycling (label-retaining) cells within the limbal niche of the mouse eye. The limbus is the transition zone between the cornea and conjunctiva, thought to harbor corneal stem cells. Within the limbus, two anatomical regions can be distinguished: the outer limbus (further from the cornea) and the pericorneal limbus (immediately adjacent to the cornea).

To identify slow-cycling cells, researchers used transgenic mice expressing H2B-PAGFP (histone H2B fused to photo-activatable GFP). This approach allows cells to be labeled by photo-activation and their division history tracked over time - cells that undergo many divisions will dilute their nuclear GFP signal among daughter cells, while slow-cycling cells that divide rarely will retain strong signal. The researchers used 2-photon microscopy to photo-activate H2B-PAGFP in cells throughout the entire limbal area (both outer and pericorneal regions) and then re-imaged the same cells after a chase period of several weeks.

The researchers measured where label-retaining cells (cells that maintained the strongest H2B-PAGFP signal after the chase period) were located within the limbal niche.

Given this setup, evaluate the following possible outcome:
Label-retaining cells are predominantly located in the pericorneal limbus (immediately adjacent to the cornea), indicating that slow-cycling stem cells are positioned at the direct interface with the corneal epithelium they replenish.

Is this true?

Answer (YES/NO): NO